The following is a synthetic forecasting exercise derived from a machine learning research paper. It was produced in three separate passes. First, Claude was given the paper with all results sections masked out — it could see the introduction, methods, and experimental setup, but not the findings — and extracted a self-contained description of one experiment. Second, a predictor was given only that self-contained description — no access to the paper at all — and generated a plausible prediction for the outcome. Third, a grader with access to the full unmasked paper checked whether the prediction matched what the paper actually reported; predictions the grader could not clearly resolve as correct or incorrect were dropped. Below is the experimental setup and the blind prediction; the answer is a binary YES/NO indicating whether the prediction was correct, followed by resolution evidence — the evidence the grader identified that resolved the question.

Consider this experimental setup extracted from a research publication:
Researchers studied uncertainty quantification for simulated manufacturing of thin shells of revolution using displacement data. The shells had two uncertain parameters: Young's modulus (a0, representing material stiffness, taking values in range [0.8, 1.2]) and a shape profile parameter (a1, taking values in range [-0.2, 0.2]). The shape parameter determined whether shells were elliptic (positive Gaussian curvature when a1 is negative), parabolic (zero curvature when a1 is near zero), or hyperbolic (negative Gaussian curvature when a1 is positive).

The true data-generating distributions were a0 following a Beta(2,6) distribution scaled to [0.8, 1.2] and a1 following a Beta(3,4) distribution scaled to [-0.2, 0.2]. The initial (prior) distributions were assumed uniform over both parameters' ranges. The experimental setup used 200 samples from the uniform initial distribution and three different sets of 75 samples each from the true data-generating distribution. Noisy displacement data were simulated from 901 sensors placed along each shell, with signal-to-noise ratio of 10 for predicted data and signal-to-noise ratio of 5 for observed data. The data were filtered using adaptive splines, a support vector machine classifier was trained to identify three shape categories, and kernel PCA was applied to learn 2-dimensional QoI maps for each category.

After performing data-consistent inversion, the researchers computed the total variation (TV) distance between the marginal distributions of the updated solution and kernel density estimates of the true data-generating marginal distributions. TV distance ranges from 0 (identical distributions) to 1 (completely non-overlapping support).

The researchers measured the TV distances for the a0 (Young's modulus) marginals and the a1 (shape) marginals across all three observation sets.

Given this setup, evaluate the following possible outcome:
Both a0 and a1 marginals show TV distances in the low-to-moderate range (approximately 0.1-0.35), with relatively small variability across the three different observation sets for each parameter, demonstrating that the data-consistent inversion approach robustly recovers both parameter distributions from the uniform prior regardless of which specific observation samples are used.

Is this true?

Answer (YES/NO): NO